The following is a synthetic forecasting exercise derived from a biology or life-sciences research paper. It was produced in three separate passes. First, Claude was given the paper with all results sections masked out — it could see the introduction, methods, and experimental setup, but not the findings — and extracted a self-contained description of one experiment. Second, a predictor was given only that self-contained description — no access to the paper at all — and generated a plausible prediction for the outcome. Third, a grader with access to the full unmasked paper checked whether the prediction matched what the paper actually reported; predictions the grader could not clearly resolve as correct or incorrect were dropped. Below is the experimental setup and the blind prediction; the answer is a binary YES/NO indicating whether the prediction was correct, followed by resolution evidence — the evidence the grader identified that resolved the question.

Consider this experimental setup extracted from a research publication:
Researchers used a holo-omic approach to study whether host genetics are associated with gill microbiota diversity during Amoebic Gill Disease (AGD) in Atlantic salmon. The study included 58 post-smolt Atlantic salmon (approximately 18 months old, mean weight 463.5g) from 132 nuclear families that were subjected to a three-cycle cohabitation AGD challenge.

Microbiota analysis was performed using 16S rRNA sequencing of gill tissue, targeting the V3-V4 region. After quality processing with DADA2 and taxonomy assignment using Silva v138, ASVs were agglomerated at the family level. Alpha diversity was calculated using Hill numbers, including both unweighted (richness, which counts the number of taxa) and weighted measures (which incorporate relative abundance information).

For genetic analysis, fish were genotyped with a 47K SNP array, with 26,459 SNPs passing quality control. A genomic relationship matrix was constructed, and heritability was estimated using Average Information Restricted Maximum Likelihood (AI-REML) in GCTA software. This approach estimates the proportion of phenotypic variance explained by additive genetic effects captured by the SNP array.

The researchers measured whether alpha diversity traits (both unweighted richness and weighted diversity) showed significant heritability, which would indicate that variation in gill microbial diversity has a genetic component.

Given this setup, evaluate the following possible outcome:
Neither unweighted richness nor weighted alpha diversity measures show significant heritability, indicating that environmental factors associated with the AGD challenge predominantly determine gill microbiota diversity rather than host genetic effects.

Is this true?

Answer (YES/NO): NO